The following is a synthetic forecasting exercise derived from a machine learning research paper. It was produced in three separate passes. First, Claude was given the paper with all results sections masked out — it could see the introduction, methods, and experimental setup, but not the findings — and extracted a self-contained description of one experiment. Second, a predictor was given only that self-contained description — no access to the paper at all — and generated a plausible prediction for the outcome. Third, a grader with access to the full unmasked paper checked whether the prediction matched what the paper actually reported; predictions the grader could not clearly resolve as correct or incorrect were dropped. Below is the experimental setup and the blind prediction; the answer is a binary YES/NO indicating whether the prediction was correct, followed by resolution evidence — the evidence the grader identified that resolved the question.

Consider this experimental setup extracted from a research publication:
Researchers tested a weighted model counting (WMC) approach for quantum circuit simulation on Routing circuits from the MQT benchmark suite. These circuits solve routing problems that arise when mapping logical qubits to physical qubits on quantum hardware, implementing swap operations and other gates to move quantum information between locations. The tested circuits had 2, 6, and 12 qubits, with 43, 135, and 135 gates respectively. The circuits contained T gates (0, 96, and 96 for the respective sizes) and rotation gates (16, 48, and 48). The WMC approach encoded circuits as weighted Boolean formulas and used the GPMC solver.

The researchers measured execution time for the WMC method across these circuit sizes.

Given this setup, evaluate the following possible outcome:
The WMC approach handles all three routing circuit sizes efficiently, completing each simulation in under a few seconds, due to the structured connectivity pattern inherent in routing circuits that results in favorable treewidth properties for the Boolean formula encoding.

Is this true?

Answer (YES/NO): NO